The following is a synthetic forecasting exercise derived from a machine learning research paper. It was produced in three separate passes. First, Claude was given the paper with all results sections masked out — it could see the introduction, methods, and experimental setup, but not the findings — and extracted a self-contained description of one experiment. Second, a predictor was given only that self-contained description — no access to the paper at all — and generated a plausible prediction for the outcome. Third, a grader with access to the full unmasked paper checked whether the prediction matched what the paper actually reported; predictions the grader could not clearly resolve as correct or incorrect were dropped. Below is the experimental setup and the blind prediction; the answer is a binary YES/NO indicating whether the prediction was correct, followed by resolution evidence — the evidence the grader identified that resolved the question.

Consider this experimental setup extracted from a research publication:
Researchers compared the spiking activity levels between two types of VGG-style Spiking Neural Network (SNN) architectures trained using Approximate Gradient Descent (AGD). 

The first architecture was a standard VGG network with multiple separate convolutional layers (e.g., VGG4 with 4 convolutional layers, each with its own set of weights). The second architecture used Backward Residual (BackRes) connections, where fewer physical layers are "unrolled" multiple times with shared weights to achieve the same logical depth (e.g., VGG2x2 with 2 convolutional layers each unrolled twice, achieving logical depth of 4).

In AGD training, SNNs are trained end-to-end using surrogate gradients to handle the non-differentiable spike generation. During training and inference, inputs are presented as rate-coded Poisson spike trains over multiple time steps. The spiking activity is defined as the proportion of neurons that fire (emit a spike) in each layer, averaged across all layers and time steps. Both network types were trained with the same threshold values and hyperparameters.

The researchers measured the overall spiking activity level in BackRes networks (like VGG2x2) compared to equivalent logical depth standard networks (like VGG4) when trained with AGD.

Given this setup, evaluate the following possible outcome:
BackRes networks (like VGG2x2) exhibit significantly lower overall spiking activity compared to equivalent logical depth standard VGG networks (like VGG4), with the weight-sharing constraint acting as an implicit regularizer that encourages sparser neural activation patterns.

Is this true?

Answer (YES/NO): YES